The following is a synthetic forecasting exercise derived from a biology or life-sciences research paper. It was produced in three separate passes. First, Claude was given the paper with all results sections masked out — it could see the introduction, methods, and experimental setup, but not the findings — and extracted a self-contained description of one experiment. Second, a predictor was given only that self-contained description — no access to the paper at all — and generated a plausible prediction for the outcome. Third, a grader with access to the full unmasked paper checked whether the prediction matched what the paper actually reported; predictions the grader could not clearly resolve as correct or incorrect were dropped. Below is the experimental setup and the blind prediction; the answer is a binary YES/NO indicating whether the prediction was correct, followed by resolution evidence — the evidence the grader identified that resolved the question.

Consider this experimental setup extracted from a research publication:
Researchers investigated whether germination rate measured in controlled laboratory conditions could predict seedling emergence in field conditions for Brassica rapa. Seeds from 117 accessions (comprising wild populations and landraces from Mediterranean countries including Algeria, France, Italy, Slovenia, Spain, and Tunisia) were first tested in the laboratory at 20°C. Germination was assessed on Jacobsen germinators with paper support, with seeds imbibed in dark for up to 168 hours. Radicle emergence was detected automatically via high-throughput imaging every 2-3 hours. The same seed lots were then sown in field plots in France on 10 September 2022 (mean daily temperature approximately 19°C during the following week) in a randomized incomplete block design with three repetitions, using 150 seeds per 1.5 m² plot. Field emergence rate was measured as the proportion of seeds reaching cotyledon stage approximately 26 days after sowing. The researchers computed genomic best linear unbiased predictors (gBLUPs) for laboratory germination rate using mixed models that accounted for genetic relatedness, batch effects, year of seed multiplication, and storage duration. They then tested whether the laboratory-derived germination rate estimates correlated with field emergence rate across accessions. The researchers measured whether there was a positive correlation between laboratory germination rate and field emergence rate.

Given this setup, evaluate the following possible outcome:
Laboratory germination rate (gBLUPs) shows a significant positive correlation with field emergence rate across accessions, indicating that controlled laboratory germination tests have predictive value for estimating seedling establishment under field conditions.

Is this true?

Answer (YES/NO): YES